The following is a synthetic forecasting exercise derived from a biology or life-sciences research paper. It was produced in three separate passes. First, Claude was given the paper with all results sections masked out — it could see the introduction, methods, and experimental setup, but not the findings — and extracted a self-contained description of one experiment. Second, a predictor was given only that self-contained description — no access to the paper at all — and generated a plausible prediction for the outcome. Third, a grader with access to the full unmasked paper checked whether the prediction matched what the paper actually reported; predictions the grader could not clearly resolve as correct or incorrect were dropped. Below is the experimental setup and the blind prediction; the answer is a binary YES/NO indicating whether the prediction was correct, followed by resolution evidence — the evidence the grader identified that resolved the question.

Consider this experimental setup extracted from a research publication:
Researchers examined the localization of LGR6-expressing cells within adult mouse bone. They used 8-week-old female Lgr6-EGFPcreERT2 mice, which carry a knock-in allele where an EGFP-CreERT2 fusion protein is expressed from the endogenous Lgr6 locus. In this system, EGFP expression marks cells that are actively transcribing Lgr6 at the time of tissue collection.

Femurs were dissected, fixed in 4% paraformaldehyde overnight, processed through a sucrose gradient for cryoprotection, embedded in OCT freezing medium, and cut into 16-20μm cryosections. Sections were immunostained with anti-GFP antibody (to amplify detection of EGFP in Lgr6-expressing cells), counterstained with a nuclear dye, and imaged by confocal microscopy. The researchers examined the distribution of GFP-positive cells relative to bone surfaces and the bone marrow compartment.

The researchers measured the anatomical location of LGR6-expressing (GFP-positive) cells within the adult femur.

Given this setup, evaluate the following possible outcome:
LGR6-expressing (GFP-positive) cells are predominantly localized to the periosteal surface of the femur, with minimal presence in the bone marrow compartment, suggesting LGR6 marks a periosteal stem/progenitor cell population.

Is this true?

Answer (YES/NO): NO